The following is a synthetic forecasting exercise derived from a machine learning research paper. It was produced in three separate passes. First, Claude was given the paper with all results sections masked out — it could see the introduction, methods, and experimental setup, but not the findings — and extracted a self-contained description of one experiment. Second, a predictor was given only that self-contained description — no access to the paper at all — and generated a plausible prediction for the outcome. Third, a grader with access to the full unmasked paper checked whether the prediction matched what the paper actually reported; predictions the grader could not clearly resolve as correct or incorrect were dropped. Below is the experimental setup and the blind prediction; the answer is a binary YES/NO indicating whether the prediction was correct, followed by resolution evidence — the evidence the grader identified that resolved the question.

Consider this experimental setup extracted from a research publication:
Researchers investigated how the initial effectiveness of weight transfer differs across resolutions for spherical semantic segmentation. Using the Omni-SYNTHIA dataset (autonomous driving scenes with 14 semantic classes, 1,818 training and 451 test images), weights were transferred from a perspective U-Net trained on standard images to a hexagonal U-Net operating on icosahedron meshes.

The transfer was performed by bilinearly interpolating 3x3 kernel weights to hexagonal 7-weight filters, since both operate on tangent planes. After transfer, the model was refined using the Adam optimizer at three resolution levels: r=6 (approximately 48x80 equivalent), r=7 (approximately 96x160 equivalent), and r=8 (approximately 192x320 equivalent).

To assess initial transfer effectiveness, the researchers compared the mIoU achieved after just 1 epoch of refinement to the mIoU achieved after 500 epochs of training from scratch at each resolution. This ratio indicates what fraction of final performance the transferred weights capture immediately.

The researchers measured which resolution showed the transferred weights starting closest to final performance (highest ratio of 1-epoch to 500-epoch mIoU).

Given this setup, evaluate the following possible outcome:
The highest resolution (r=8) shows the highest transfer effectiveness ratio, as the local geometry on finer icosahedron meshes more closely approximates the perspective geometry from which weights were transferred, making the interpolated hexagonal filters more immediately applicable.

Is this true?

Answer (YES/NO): YES